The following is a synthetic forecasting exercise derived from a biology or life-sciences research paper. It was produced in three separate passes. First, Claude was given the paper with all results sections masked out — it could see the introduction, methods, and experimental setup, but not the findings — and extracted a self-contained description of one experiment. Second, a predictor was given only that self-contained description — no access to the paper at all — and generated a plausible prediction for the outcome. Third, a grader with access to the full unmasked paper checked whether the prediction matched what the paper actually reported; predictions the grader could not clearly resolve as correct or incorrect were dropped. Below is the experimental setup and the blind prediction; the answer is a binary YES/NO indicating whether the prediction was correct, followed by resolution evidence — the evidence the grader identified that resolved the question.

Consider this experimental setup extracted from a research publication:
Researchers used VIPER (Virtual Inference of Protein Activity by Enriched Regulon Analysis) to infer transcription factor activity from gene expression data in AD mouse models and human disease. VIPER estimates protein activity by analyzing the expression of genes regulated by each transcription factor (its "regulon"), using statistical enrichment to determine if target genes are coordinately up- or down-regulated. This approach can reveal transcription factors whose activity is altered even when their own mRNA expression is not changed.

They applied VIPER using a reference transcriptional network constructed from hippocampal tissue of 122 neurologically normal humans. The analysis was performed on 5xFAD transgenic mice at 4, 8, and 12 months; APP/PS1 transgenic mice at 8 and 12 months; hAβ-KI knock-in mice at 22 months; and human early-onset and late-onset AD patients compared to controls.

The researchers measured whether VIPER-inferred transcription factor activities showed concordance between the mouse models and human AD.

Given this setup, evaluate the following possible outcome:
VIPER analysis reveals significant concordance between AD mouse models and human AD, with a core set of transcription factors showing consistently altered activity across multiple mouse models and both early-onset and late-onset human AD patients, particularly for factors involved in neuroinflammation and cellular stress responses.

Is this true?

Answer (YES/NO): NO